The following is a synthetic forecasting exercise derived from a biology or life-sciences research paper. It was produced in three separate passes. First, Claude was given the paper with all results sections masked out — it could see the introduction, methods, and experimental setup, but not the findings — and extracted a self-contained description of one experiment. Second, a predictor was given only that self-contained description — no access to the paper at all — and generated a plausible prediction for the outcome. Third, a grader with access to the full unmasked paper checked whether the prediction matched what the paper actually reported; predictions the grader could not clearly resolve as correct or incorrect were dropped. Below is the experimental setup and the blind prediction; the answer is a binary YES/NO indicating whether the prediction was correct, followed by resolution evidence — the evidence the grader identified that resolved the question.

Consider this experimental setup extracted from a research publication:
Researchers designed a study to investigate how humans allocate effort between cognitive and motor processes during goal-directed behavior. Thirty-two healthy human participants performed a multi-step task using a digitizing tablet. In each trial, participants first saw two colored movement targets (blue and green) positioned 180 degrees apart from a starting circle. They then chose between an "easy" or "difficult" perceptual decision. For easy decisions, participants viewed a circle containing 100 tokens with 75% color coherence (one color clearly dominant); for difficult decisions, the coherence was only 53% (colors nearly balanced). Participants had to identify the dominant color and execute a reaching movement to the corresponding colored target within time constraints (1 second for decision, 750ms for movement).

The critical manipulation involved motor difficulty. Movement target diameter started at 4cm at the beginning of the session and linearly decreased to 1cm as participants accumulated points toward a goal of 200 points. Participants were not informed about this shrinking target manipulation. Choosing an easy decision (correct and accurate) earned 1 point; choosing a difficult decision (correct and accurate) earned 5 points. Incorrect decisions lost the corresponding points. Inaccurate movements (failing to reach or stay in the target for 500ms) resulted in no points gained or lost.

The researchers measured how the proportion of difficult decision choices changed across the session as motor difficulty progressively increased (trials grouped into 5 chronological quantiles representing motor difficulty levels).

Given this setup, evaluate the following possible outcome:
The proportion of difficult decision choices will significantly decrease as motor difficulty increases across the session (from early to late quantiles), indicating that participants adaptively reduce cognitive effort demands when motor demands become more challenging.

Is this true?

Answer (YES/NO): NO